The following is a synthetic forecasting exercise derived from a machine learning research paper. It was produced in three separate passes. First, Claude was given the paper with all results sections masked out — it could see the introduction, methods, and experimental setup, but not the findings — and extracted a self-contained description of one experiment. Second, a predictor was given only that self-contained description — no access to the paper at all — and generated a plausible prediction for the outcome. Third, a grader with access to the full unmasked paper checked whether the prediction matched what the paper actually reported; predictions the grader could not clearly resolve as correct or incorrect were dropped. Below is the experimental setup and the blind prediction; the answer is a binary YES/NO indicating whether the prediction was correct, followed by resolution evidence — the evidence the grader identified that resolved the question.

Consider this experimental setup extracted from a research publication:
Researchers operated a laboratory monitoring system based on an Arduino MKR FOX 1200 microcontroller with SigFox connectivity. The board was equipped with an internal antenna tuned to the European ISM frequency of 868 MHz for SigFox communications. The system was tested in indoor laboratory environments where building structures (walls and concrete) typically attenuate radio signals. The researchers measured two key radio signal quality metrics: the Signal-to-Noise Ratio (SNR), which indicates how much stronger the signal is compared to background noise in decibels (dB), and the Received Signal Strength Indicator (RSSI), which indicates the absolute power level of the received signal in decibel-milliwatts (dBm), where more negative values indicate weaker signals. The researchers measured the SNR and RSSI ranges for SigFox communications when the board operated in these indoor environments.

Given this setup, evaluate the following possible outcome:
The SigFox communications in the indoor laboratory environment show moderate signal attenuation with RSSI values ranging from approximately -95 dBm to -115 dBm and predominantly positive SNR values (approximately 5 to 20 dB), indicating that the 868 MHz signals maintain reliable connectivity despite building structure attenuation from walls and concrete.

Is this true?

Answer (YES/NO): NO